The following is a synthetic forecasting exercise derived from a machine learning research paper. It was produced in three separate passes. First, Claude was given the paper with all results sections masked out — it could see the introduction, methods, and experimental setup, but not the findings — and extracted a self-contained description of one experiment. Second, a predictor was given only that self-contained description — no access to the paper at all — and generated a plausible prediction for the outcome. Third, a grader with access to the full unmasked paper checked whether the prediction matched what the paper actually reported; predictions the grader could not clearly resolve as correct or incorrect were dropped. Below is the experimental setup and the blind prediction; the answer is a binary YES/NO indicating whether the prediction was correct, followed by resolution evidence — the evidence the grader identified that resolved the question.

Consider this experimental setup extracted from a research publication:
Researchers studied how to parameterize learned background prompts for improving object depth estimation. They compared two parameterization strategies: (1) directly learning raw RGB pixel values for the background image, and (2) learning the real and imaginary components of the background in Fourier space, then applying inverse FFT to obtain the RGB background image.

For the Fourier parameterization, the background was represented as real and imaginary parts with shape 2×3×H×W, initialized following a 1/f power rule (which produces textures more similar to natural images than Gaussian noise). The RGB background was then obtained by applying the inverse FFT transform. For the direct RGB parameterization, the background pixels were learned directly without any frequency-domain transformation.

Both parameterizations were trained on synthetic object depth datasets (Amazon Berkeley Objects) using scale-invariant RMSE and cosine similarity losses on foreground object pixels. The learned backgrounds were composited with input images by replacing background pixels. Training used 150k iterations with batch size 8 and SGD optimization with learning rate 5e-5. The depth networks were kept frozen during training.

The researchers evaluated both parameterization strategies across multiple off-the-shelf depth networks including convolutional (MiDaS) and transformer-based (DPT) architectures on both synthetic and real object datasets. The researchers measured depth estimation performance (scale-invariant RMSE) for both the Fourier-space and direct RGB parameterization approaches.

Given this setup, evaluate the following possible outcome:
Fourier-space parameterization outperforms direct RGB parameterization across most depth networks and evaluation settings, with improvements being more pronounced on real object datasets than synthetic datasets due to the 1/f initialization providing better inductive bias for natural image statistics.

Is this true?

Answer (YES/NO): NO